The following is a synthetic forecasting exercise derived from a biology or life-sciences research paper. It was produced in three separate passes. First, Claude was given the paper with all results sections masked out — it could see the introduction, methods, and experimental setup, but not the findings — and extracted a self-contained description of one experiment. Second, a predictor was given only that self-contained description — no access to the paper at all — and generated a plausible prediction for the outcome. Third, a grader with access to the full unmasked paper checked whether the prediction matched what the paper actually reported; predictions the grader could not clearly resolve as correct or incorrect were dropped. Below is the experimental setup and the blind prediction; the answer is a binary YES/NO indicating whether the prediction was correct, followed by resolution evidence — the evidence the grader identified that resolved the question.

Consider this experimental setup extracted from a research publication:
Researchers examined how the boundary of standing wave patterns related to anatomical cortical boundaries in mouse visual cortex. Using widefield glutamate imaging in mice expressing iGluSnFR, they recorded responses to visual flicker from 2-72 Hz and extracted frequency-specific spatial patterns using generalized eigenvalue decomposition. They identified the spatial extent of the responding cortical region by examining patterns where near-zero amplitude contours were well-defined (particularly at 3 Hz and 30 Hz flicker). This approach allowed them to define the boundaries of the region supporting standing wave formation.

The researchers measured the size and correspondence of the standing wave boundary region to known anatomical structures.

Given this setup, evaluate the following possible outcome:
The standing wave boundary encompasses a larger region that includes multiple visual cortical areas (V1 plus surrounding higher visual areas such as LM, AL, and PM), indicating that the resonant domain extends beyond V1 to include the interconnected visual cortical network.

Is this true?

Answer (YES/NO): YES